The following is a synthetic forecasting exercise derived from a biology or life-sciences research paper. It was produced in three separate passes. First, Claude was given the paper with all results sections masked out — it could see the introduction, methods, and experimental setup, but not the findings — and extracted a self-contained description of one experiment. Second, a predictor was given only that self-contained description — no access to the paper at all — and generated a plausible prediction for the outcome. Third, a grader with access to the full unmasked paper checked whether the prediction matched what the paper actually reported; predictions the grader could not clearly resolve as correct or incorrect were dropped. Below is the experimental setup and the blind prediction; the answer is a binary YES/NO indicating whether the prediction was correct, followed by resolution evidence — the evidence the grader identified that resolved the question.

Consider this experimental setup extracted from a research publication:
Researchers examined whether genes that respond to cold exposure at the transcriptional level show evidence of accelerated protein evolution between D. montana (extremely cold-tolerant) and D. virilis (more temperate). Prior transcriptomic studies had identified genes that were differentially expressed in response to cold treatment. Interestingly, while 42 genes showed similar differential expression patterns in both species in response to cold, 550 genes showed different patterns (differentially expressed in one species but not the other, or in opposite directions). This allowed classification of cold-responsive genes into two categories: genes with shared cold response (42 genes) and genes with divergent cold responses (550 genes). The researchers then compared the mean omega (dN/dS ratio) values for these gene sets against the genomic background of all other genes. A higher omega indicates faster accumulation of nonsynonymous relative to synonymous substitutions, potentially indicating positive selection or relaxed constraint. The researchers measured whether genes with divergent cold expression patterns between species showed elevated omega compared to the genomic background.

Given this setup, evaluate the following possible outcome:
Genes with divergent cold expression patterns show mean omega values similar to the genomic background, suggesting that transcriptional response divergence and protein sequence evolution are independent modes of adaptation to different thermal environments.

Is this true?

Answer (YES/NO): YES